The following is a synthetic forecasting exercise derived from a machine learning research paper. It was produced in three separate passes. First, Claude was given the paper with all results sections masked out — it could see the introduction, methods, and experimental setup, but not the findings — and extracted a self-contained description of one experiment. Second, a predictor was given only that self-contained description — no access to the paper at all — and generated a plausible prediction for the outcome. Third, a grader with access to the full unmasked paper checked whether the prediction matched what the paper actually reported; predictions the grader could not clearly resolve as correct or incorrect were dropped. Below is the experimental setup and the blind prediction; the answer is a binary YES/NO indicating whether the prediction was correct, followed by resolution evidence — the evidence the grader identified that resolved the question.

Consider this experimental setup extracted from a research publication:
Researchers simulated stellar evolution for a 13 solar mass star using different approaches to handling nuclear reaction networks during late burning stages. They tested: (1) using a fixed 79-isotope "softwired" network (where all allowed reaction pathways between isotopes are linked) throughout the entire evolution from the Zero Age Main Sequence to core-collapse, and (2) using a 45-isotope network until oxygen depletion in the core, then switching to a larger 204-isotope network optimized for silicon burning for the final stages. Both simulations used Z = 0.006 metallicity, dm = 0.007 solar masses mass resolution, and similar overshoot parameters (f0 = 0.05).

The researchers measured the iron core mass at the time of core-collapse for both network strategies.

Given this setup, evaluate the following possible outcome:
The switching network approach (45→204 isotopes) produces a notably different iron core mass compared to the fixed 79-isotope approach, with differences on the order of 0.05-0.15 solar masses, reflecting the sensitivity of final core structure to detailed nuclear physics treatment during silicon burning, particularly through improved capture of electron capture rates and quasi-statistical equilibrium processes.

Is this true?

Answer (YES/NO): YES